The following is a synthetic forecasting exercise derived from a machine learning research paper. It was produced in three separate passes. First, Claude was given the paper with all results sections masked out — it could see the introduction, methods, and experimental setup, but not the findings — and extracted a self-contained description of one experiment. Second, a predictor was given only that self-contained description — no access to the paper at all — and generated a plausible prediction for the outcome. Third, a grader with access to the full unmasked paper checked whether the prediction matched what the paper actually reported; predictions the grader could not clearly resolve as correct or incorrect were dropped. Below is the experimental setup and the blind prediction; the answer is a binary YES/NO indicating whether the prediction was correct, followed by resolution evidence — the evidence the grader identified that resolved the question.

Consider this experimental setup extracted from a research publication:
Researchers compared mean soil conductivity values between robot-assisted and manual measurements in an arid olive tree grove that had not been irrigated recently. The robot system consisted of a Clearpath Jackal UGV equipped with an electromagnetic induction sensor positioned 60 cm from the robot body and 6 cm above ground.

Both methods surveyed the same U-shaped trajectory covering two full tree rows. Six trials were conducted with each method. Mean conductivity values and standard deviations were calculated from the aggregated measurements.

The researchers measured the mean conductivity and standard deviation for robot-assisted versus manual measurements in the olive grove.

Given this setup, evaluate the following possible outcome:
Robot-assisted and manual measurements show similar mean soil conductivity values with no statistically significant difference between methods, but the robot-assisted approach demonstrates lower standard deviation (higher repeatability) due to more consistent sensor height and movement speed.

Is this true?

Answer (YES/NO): NO